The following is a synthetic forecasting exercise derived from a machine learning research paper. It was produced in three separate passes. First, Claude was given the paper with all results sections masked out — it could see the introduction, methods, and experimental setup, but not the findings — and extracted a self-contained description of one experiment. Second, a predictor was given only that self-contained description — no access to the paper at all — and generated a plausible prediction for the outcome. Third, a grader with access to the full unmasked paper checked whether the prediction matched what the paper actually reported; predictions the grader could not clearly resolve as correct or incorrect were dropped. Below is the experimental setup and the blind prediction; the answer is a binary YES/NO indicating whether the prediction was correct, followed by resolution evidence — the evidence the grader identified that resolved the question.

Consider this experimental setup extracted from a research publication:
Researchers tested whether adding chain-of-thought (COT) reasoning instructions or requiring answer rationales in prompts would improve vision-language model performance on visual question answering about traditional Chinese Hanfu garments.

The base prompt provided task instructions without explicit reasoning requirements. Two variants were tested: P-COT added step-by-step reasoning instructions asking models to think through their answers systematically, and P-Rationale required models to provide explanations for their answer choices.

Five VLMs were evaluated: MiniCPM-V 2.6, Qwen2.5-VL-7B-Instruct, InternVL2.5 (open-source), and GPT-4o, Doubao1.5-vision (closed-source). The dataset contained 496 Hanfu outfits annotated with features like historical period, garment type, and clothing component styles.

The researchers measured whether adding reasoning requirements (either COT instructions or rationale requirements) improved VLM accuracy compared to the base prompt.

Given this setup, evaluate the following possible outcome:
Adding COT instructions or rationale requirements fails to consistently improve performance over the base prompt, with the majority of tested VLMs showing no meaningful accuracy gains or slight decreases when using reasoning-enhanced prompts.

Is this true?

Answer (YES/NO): YES